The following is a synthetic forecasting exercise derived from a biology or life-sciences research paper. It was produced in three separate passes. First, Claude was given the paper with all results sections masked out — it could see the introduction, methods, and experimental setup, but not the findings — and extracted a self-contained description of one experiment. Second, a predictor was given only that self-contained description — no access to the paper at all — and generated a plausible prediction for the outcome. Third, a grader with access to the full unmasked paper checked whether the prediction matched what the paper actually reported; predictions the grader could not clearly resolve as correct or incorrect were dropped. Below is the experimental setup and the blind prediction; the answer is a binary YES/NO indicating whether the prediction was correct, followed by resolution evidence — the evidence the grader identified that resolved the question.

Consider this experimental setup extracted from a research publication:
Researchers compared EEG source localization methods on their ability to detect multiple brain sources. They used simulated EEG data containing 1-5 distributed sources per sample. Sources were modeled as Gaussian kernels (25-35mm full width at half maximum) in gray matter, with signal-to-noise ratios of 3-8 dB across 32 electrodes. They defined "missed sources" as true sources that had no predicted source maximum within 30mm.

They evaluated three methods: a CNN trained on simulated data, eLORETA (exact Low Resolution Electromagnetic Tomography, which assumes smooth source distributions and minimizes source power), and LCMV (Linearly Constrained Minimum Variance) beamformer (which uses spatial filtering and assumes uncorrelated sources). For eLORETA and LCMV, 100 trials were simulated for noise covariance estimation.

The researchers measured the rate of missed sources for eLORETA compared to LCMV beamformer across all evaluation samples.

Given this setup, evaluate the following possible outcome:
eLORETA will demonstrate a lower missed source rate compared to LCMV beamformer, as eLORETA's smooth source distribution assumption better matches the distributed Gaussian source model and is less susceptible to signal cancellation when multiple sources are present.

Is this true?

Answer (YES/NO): YES